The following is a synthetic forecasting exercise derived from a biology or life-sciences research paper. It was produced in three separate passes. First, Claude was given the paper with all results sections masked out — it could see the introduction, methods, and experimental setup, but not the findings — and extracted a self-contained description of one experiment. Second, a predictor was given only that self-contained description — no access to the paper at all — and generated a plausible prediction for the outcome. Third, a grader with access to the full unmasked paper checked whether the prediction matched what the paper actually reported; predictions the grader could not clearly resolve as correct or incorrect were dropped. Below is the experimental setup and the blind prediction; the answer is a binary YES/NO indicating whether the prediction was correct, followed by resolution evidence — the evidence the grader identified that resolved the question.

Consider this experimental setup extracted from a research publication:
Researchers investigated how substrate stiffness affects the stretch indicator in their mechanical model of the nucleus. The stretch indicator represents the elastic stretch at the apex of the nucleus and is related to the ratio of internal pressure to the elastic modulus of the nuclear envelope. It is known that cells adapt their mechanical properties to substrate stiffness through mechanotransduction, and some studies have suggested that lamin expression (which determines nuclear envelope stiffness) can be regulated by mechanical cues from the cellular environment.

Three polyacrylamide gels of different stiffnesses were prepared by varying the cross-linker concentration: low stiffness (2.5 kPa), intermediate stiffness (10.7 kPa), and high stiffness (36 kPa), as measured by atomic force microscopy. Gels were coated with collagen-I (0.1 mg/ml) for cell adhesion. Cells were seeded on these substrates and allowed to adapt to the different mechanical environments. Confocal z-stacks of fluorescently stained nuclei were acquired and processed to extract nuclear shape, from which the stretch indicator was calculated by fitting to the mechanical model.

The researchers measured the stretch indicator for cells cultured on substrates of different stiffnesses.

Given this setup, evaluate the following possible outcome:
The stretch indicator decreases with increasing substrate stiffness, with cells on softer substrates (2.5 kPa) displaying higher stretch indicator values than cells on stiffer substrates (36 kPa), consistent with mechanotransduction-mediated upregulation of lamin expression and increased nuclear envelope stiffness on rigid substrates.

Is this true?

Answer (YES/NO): YES